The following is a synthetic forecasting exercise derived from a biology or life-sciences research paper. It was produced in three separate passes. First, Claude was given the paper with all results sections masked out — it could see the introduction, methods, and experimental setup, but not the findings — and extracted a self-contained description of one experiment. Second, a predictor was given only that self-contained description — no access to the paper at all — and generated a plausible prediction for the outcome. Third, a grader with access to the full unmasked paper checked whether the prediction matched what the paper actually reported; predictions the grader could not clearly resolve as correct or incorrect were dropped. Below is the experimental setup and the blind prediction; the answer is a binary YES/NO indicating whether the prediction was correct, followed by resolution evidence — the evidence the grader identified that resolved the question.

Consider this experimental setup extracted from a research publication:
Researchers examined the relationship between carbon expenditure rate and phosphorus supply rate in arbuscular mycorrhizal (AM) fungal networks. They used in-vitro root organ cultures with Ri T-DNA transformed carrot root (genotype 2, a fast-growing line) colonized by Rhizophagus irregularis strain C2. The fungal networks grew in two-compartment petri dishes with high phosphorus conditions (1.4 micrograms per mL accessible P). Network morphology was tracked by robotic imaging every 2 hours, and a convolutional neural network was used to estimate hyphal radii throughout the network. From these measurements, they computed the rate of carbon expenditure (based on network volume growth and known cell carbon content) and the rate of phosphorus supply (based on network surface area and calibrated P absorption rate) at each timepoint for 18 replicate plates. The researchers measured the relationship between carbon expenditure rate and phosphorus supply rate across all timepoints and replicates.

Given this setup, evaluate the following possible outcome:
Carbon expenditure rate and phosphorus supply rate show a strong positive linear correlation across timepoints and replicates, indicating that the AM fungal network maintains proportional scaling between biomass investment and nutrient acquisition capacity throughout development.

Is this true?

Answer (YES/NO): YES